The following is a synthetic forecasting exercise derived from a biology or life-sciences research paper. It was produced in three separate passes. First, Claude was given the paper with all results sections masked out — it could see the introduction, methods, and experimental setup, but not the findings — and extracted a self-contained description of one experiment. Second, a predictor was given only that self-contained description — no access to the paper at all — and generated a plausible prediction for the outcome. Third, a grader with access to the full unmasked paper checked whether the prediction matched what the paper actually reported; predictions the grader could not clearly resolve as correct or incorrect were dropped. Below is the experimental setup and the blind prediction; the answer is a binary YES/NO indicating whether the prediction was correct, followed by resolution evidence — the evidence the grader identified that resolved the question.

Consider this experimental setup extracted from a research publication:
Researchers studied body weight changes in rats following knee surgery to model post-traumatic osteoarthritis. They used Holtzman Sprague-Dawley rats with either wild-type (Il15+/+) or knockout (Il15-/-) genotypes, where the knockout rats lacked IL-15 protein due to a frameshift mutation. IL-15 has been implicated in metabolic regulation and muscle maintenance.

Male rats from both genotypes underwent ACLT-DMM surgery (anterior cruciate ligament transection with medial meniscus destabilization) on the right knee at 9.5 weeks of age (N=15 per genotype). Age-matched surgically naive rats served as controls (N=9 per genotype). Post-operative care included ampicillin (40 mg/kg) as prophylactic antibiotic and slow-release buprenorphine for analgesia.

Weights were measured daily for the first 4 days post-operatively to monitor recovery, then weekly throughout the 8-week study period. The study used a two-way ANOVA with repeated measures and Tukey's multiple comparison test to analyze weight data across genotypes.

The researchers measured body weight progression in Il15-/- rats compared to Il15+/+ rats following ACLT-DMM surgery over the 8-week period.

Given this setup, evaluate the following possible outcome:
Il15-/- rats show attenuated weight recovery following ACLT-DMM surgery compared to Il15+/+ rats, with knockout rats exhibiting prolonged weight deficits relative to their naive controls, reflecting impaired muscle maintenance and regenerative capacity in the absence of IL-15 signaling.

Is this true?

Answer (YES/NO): NO